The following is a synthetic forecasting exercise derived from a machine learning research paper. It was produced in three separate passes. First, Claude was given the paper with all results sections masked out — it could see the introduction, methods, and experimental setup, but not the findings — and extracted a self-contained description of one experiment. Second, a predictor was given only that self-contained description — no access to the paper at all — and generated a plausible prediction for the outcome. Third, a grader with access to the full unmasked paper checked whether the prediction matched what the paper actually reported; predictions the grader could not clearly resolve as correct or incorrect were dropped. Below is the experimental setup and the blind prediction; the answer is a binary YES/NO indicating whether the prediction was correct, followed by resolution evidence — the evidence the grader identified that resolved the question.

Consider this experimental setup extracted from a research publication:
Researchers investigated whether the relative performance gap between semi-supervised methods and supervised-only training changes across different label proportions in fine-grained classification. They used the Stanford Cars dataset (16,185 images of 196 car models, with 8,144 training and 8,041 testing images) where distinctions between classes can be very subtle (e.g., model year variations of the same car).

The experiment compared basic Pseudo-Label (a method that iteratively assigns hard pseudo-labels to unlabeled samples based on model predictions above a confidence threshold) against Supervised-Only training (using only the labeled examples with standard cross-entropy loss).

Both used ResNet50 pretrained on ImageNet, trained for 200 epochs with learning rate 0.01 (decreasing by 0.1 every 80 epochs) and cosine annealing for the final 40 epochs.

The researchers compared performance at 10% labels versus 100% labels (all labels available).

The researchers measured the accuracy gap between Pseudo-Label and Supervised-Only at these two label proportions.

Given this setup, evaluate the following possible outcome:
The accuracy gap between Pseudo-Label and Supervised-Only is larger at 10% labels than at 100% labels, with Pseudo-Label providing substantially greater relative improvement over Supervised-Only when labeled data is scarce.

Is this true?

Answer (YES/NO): YES